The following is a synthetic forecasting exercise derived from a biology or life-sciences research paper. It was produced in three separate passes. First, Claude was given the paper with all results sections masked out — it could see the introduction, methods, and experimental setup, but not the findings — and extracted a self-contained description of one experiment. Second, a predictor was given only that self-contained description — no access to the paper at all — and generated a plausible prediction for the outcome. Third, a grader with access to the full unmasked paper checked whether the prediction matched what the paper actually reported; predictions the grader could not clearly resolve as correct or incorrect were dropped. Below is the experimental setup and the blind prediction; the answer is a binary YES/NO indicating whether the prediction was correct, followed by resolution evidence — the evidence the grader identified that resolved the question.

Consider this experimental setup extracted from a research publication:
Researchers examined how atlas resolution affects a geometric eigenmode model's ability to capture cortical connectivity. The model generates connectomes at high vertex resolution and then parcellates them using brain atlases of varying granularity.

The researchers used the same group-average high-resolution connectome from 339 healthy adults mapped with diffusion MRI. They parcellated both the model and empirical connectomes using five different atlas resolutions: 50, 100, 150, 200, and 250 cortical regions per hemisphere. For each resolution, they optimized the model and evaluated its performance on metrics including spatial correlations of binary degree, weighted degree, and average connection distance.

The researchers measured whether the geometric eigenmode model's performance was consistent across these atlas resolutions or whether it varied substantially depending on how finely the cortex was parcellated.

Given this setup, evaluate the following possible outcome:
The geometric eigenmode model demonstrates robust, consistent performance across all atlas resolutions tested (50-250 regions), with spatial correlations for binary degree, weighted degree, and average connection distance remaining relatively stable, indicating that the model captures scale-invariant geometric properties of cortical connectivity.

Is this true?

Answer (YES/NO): YES